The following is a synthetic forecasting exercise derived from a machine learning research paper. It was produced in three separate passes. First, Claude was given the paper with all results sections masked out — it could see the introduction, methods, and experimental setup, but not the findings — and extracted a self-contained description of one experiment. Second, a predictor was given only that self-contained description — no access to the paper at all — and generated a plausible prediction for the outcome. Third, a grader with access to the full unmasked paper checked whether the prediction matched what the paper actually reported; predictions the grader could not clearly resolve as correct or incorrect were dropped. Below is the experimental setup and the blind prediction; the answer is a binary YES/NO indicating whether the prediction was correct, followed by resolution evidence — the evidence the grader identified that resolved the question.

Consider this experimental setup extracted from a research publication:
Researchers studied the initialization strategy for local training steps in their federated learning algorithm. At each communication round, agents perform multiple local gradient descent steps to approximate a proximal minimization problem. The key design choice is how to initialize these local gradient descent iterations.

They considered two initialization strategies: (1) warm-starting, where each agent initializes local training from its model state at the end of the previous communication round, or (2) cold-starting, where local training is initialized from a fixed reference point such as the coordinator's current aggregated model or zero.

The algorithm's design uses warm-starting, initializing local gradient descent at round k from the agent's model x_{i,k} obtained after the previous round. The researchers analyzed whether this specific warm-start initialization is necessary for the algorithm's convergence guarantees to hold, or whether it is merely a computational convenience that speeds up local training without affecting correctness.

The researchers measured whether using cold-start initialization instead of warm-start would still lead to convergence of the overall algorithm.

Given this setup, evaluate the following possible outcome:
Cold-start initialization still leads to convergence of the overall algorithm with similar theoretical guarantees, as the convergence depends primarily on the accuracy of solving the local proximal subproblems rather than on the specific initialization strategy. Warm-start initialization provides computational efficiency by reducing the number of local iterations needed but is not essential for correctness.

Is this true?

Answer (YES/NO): NO